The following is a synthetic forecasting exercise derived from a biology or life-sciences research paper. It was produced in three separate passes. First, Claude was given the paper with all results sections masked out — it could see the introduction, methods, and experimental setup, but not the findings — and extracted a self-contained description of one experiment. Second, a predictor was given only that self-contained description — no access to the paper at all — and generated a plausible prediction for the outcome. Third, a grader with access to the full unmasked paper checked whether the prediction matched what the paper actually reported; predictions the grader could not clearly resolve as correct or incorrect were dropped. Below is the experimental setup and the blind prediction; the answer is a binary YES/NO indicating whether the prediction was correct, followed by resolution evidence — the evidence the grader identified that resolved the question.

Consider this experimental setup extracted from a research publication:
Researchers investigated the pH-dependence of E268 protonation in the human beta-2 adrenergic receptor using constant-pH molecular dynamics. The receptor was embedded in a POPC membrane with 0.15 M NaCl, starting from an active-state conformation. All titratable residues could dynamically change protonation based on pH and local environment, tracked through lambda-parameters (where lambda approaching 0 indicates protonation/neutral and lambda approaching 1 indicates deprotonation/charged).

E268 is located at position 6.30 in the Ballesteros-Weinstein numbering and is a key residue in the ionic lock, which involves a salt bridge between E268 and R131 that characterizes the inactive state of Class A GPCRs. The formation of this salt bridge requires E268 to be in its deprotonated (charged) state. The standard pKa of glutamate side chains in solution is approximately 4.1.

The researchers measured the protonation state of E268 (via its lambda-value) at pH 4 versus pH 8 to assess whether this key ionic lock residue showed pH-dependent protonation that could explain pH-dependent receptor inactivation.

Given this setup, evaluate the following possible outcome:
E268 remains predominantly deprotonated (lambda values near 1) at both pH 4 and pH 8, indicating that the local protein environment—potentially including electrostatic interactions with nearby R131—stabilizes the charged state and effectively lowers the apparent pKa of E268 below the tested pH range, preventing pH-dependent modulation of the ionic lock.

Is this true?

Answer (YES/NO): NO